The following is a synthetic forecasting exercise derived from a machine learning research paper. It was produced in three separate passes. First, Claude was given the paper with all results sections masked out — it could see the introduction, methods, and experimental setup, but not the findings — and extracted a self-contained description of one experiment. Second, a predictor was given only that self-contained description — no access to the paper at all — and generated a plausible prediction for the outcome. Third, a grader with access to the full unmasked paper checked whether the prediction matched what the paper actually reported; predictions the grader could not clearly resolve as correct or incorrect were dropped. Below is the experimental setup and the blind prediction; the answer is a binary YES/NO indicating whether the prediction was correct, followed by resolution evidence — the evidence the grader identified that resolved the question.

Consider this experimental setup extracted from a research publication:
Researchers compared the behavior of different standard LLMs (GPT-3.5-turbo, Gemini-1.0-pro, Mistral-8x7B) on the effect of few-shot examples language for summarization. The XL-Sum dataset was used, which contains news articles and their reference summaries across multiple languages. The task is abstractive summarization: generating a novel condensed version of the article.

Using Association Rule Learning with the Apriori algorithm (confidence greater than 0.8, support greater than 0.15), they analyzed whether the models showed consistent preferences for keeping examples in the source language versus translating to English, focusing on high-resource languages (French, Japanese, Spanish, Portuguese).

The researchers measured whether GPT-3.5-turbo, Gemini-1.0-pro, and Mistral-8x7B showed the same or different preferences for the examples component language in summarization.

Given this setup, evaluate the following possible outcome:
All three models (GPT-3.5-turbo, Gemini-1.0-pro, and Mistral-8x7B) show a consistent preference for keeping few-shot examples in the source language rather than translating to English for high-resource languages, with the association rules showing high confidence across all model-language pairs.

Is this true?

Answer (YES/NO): NO